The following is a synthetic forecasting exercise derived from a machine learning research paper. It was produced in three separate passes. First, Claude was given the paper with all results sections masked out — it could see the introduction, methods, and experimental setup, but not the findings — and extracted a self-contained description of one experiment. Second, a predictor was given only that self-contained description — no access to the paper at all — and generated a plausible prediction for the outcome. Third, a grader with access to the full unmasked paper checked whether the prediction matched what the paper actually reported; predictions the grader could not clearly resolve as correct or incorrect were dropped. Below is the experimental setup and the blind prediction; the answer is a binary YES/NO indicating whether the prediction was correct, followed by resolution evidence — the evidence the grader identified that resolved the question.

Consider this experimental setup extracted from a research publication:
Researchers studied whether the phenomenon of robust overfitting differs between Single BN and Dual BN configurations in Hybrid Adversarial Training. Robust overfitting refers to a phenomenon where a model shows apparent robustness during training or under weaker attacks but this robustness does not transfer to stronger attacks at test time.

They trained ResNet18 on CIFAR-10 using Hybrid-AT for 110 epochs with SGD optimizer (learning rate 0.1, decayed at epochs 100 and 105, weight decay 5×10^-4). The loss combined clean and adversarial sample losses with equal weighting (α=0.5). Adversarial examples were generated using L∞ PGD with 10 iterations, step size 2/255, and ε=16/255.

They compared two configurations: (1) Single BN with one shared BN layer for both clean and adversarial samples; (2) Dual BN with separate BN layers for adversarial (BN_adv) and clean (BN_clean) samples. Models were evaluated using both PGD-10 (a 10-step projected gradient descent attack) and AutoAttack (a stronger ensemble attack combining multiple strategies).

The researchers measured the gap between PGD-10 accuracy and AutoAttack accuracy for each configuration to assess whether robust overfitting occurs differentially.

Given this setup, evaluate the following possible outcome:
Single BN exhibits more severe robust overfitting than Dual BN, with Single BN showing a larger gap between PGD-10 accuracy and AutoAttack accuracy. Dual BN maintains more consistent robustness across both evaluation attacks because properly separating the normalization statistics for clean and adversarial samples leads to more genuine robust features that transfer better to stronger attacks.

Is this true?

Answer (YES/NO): YES